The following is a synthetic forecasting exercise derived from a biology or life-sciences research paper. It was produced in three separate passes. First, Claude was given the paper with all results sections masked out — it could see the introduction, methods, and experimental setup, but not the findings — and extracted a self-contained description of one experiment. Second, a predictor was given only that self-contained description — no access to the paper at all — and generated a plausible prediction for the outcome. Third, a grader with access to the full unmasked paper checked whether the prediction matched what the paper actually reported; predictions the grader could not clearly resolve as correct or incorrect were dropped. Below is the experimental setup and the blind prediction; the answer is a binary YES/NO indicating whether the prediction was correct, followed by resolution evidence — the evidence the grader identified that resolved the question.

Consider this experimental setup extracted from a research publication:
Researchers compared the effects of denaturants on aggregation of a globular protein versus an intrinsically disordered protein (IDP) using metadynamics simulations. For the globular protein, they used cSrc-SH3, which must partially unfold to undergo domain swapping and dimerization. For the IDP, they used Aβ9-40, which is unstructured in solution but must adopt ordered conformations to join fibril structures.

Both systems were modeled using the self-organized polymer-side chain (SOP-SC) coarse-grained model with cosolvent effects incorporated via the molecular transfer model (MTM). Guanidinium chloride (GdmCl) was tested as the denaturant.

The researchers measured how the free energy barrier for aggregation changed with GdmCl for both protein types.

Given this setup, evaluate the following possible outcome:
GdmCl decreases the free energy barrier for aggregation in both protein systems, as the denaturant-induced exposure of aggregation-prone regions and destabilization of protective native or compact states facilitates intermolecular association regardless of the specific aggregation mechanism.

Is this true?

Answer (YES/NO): NO